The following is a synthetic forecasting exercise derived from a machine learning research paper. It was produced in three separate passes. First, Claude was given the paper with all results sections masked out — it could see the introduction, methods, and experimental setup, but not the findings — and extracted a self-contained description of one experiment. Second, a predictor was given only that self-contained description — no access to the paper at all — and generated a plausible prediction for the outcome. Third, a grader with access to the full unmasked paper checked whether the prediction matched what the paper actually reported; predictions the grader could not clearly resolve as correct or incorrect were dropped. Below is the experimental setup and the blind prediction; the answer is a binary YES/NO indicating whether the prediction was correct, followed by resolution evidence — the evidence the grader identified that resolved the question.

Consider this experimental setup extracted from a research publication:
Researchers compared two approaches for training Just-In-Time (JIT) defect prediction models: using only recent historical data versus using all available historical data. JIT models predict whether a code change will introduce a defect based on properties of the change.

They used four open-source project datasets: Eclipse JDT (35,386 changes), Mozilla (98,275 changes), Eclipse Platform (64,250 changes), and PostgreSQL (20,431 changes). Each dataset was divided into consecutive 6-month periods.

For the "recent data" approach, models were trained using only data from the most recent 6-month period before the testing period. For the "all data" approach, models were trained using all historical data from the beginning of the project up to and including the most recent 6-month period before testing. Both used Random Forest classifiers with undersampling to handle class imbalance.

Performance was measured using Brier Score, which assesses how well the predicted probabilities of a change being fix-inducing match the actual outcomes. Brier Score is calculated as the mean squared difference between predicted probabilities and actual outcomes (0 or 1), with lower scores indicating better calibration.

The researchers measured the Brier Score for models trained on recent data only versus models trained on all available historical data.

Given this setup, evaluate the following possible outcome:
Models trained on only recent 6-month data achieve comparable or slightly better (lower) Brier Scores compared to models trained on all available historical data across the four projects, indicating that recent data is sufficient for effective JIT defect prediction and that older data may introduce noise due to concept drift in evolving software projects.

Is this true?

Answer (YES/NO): NO